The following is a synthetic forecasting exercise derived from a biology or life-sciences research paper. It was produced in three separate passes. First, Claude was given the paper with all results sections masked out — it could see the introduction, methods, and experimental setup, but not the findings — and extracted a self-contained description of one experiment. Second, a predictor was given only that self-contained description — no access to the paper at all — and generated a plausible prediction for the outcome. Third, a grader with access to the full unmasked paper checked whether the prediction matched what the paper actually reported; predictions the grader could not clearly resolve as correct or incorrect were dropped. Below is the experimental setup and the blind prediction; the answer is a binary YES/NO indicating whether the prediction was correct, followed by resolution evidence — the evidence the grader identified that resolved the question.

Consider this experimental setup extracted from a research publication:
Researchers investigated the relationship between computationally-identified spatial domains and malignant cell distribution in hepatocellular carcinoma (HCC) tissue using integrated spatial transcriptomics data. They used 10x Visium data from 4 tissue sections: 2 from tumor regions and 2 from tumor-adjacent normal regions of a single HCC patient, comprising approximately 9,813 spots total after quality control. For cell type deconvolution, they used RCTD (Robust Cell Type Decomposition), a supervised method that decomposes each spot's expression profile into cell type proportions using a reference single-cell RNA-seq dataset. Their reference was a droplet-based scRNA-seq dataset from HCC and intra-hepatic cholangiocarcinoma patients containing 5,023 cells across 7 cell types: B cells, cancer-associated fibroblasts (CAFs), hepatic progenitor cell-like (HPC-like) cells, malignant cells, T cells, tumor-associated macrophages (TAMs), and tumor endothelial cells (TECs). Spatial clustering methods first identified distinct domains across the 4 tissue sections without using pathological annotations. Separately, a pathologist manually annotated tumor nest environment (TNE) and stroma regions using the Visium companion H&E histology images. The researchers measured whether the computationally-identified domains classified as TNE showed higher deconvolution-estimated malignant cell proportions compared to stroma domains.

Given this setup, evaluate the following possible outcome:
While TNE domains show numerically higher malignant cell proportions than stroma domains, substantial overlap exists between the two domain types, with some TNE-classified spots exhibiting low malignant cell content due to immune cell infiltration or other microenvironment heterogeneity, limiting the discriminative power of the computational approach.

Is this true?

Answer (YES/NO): NO